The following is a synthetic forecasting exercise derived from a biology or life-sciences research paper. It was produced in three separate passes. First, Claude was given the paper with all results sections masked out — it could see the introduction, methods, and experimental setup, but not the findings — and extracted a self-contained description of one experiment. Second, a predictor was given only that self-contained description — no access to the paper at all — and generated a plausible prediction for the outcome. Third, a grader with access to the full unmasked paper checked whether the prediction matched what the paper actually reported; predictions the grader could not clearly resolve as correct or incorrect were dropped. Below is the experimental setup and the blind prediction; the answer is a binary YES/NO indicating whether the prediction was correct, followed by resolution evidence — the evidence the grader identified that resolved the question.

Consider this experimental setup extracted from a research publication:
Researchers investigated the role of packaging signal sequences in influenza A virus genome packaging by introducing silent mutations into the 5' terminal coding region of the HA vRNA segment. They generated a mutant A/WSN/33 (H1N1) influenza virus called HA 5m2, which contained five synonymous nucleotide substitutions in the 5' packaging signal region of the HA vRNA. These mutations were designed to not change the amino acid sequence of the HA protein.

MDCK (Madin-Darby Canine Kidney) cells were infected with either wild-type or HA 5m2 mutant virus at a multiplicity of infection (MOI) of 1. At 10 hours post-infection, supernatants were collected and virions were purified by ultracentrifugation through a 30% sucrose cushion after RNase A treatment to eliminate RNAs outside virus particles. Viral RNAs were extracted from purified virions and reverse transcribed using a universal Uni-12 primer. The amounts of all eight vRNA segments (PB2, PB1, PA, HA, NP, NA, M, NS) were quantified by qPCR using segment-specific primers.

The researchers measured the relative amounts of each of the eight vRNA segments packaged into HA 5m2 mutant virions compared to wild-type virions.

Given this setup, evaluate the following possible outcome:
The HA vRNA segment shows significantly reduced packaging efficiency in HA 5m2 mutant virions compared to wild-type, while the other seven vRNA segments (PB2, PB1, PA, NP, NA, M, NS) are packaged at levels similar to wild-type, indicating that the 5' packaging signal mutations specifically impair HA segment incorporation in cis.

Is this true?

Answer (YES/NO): NO